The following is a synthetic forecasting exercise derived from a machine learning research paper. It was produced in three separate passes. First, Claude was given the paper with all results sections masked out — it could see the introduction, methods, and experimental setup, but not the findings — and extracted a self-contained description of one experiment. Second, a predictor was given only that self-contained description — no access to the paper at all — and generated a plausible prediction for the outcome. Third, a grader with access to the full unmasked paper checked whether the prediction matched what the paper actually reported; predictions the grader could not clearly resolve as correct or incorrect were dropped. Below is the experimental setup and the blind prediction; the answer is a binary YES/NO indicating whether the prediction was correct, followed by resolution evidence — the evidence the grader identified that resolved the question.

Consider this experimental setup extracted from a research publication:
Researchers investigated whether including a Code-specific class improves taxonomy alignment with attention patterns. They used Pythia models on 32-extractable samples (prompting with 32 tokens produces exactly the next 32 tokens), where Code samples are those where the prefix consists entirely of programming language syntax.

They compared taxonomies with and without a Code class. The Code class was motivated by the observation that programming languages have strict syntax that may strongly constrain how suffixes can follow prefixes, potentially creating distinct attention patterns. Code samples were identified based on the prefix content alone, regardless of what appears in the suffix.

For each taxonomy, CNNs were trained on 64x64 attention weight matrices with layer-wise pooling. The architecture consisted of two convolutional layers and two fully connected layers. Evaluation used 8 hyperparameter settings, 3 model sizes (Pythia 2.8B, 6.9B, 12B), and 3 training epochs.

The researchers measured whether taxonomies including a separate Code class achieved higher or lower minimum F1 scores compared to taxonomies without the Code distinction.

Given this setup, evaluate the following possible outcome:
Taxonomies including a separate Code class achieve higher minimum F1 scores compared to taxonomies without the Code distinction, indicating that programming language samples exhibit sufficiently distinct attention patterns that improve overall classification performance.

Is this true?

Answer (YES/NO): NO